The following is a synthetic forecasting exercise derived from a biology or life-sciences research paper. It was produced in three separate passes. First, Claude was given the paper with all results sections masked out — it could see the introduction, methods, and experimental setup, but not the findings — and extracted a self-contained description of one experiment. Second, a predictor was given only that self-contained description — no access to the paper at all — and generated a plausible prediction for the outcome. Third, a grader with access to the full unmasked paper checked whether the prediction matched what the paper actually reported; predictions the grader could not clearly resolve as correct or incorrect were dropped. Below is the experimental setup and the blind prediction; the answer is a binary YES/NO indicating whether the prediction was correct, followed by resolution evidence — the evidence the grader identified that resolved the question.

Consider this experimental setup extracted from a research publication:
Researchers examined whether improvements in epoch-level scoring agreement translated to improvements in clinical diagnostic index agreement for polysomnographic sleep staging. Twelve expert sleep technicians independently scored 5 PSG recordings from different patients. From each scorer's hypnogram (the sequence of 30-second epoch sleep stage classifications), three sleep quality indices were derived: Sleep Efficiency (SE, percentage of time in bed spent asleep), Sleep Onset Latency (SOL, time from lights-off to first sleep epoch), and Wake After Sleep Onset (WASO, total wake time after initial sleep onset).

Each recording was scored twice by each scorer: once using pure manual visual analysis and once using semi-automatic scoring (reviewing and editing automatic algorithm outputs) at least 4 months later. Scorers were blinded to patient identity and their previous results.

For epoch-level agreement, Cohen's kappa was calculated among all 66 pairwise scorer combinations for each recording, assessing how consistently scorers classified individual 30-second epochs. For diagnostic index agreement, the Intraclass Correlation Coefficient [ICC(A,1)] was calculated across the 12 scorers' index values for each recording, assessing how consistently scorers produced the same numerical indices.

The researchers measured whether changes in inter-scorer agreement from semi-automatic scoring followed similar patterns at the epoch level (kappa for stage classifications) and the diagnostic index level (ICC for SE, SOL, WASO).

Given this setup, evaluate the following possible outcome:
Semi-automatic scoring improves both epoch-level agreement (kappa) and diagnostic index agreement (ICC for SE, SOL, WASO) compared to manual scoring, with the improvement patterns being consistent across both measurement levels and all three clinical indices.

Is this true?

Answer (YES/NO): NO